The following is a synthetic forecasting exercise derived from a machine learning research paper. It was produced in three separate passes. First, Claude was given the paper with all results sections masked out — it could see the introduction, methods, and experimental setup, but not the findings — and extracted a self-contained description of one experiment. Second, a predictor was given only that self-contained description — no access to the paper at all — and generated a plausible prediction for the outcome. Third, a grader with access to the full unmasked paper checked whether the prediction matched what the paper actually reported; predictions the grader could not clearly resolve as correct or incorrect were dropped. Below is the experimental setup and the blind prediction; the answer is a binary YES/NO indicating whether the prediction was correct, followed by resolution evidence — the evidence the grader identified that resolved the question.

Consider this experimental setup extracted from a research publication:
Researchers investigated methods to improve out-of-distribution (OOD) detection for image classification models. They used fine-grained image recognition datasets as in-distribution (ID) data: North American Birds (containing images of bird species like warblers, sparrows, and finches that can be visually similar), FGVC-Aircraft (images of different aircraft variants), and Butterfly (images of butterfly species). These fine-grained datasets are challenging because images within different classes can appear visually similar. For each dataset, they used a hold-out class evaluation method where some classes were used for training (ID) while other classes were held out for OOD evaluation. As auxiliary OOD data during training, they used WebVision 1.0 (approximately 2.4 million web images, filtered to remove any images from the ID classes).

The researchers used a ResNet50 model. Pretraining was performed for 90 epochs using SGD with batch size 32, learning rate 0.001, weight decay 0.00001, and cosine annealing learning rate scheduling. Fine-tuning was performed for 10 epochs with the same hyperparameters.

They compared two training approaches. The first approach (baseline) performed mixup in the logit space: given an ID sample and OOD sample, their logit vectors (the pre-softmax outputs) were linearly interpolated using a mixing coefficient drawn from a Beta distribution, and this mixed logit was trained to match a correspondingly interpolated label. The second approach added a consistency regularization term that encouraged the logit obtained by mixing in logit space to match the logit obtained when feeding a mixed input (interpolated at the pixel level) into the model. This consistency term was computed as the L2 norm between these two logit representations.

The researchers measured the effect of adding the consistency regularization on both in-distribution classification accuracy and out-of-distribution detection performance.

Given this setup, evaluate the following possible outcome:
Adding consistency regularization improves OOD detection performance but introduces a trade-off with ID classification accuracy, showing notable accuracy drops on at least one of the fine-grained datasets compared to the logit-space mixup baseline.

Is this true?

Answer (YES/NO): YES